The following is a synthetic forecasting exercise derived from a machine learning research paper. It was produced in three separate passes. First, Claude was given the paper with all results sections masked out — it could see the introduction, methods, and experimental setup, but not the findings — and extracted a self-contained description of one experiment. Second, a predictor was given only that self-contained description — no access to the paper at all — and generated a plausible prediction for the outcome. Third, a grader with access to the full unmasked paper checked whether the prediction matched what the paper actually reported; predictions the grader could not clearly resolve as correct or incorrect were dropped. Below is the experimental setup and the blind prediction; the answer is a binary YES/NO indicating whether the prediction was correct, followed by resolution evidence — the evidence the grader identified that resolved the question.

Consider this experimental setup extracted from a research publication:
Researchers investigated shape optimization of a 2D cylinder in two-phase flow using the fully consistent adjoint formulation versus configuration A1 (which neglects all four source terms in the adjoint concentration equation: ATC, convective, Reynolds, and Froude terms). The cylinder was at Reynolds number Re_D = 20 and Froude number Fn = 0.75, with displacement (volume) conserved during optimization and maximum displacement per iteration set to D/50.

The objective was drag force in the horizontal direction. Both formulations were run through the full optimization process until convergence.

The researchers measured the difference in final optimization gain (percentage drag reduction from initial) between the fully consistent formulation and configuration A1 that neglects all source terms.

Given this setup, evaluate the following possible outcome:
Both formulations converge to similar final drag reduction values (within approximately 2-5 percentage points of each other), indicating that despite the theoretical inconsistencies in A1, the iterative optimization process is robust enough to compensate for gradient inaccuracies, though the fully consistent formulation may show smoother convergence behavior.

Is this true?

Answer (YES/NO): NO